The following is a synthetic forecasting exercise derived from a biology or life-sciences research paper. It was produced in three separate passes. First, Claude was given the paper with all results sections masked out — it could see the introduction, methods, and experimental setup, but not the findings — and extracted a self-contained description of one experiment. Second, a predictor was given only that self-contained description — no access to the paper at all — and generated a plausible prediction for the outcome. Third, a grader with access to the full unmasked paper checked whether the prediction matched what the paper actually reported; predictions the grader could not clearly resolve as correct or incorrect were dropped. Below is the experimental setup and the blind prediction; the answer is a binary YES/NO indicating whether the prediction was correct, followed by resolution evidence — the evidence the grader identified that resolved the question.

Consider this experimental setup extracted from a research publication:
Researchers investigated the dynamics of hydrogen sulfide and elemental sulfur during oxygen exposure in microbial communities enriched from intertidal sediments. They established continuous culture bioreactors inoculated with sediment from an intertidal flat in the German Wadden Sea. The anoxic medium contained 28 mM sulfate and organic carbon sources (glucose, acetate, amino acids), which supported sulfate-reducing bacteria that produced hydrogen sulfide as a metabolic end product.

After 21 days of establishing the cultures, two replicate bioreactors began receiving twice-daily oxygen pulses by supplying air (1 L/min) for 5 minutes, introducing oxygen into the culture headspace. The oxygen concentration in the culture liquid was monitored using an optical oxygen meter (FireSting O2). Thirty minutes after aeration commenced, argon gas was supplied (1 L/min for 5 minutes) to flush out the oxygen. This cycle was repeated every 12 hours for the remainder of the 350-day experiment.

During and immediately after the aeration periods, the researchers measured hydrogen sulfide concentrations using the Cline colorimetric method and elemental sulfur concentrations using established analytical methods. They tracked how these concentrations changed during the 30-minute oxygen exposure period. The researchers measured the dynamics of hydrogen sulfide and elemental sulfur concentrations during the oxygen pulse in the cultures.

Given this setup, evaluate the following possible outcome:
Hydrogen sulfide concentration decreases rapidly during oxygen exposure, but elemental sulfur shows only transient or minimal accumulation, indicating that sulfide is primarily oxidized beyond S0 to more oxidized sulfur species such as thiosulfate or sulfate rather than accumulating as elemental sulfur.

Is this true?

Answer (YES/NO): NO